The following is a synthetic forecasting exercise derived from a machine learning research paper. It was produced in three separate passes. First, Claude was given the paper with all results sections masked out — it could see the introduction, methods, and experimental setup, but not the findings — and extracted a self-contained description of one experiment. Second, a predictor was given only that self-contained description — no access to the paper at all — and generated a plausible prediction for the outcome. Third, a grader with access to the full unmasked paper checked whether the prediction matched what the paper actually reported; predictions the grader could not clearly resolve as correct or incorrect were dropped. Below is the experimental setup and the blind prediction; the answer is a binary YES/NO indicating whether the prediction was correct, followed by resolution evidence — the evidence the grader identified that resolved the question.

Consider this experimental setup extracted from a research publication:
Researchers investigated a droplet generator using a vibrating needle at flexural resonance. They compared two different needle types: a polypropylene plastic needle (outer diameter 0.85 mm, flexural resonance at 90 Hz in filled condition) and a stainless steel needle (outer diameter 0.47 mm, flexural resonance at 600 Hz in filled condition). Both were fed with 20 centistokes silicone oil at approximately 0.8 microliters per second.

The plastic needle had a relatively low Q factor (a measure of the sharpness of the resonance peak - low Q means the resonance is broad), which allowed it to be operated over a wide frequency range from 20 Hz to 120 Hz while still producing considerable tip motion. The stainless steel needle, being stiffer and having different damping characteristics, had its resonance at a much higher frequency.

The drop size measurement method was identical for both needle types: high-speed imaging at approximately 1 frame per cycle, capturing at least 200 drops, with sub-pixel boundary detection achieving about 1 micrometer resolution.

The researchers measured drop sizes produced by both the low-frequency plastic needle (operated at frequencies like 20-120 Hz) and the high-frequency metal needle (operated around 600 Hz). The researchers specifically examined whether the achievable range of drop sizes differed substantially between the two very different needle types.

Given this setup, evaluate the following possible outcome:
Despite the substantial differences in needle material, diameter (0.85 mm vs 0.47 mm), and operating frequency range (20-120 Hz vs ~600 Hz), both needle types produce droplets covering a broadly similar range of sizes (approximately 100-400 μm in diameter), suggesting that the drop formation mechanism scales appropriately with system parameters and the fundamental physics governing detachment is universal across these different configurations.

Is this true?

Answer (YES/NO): NO